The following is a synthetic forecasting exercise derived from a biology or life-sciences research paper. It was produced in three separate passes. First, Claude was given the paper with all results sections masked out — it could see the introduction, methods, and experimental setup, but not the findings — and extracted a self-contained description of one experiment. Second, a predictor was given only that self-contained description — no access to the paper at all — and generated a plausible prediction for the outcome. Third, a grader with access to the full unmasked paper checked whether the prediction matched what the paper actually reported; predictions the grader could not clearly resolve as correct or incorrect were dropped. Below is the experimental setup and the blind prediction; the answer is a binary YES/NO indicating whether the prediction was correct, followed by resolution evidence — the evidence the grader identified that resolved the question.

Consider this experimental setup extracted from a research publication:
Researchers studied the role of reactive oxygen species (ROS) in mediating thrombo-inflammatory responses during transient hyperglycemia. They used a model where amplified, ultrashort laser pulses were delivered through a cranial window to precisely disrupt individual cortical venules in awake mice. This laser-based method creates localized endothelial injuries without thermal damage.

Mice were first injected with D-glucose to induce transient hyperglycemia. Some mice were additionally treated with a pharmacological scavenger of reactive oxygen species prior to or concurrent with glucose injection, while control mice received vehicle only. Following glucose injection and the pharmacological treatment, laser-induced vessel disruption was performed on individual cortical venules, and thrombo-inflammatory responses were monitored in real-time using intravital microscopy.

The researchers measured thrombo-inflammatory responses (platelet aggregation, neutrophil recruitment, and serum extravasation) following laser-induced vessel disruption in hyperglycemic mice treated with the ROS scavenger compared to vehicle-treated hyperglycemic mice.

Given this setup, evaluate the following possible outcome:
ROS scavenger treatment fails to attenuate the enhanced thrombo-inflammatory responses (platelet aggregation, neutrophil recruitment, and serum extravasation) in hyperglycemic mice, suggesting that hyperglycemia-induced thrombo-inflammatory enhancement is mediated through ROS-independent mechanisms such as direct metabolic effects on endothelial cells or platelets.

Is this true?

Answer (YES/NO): NO